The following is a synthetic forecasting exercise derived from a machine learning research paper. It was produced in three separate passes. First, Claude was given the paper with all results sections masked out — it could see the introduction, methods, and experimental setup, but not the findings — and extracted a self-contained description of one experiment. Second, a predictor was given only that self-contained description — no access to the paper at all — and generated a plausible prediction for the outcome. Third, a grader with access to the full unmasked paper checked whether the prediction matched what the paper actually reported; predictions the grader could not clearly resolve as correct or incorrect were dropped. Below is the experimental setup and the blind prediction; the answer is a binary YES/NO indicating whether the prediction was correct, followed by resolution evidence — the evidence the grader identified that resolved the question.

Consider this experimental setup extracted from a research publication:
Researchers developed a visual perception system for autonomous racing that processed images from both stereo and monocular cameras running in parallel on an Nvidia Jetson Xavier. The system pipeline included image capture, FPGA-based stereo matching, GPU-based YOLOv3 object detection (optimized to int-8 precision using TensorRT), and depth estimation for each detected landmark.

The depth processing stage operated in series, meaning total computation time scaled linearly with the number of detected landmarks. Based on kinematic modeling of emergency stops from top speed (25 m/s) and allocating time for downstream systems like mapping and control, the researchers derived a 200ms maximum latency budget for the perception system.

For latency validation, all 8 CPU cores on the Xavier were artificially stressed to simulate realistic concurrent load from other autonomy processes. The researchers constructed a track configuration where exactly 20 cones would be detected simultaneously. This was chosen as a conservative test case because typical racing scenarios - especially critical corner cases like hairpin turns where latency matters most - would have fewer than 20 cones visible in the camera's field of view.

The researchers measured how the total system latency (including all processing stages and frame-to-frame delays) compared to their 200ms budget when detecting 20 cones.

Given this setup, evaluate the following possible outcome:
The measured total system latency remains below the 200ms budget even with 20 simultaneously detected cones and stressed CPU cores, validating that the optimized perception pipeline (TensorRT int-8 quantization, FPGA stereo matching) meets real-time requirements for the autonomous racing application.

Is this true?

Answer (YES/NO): YES